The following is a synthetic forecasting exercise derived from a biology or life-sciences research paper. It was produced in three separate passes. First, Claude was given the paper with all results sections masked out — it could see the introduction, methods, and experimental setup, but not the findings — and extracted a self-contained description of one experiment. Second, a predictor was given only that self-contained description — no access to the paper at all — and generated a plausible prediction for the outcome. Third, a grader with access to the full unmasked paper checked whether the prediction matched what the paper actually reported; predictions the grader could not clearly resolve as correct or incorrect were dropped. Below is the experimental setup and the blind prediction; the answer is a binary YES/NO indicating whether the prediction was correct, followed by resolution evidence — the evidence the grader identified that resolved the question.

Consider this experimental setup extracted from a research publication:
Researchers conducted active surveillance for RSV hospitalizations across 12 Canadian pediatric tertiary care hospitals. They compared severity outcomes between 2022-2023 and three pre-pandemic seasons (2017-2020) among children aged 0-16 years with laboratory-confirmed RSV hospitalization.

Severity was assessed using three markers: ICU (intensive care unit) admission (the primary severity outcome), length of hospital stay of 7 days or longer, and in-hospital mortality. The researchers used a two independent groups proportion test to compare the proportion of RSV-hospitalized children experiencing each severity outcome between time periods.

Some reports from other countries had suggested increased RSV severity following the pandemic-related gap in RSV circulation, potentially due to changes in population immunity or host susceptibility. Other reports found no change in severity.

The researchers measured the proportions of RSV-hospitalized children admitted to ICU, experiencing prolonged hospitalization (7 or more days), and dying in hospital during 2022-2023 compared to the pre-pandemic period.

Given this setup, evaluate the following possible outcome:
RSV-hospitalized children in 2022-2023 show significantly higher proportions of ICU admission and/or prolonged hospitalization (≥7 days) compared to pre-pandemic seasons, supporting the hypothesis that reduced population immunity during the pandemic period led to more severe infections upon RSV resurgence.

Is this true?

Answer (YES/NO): NO